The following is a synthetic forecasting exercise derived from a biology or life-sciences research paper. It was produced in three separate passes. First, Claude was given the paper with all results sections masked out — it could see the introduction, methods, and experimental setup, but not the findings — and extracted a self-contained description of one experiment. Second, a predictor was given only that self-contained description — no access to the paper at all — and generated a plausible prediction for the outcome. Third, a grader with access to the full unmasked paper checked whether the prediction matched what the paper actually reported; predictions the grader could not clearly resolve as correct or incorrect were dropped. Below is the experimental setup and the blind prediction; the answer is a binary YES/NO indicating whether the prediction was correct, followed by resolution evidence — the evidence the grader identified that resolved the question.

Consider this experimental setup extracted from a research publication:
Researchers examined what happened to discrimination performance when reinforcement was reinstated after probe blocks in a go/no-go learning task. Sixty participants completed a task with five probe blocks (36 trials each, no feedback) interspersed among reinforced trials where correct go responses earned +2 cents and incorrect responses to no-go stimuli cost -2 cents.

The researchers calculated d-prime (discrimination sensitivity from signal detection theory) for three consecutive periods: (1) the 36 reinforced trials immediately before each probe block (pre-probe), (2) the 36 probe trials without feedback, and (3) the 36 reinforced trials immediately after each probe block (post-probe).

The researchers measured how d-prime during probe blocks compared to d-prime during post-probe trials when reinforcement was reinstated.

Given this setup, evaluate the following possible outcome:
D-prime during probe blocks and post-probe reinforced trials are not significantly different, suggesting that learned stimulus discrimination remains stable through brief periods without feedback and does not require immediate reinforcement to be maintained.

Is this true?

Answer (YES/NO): NO